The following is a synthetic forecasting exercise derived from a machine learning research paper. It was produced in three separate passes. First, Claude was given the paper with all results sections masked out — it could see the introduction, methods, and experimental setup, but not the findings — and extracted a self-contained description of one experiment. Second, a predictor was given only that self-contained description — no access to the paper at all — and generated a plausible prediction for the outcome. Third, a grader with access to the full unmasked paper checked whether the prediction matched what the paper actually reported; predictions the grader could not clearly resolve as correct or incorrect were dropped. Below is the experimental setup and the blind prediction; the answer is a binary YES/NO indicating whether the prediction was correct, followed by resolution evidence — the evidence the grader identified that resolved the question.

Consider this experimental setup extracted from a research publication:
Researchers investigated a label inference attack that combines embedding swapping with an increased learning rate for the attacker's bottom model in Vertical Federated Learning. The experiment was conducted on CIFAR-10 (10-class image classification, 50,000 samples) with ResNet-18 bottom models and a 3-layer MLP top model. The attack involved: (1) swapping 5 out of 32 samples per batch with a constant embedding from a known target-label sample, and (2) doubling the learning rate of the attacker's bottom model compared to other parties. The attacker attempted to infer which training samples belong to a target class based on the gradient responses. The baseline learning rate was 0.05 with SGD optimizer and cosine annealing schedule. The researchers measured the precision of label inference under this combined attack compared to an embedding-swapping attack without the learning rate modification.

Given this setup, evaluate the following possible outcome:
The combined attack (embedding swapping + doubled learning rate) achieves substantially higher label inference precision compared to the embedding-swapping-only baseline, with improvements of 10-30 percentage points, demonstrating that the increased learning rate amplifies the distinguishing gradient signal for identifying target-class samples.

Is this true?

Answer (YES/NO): NO